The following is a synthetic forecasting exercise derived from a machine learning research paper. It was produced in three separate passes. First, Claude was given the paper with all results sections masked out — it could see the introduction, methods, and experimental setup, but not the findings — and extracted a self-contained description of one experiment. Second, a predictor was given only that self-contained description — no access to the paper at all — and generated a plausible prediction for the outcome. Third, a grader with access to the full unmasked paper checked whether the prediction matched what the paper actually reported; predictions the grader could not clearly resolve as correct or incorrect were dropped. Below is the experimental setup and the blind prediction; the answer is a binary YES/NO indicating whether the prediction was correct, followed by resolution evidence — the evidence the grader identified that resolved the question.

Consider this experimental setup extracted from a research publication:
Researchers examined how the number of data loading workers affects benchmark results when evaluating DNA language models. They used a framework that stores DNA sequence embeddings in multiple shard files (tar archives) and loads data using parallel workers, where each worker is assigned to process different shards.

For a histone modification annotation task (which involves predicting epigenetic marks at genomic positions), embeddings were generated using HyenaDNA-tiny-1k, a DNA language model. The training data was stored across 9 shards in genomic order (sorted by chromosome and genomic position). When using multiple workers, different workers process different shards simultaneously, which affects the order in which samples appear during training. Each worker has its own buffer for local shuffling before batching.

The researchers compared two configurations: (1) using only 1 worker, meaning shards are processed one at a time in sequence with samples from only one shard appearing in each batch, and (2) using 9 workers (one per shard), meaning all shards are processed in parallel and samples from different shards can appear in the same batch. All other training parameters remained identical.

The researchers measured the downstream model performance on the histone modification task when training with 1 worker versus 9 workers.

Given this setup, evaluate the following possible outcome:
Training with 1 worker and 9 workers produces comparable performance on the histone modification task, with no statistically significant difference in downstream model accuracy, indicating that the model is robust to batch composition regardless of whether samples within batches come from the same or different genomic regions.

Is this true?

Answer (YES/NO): NO